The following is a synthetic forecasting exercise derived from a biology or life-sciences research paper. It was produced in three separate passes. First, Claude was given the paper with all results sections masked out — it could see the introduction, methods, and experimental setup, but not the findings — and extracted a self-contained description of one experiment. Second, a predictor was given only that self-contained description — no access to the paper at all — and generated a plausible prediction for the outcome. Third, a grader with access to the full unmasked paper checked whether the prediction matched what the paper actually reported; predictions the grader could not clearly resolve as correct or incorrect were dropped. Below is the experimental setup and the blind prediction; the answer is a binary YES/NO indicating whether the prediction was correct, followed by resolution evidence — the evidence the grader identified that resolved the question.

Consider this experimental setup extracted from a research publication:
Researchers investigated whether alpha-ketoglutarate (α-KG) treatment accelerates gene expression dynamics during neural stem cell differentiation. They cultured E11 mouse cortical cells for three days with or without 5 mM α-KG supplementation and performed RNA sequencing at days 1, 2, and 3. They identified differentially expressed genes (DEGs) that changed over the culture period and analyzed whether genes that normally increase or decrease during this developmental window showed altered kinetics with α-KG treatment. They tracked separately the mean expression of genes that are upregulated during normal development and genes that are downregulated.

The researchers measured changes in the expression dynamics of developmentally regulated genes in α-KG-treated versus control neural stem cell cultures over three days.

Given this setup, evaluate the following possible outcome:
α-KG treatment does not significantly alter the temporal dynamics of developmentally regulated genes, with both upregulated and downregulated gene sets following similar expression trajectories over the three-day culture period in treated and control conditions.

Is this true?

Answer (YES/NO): NO